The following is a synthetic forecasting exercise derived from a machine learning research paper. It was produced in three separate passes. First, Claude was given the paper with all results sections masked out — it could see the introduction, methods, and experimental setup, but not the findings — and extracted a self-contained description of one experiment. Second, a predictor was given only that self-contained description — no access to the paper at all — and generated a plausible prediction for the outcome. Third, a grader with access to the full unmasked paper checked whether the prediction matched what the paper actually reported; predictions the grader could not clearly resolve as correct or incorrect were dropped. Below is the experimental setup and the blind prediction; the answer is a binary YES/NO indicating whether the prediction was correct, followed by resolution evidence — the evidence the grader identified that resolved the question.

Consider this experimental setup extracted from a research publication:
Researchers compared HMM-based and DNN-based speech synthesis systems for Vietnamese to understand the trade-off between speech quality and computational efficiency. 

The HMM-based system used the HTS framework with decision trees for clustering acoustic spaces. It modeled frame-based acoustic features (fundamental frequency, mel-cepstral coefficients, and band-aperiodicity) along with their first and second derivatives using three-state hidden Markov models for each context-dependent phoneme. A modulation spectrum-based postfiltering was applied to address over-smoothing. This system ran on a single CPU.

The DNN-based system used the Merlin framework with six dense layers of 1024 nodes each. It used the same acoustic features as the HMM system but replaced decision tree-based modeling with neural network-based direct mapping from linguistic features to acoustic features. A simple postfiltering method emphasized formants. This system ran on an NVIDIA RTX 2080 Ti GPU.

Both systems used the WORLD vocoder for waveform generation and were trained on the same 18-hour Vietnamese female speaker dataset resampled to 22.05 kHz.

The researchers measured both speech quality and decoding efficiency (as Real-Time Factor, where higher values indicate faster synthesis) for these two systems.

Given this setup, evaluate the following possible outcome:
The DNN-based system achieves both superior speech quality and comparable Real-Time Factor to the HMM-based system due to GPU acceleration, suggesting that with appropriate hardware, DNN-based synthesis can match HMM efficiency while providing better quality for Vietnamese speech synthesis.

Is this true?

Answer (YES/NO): NO